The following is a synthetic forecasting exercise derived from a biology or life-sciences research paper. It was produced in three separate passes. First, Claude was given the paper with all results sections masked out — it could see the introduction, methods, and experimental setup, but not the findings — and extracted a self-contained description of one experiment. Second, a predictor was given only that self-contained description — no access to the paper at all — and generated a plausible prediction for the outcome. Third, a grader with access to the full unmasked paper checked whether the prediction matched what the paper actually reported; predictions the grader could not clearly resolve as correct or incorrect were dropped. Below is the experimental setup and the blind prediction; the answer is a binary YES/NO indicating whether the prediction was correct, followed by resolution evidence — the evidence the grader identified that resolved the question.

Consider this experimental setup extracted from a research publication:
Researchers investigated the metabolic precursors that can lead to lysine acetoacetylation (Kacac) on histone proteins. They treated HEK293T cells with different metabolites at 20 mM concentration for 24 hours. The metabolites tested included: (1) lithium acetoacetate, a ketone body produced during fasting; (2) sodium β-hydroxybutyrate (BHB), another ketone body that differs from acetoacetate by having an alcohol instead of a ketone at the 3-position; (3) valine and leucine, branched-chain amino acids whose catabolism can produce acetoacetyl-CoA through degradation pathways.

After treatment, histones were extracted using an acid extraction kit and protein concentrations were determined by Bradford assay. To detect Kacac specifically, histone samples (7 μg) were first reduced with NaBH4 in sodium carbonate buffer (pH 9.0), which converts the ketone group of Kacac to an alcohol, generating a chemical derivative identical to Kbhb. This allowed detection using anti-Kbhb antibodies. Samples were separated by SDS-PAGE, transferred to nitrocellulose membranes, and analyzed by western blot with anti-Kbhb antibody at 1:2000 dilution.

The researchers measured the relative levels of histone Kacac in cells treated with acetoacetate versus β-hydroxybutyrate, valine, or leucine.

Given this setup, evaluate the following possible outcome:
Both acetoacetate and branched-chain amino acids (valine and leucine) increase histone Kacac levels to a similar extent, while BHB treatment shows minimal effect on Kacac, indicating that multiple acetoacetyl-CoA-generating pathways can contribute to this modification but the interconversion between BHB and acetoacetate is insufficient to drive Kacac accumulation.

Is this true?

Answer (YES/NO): NO